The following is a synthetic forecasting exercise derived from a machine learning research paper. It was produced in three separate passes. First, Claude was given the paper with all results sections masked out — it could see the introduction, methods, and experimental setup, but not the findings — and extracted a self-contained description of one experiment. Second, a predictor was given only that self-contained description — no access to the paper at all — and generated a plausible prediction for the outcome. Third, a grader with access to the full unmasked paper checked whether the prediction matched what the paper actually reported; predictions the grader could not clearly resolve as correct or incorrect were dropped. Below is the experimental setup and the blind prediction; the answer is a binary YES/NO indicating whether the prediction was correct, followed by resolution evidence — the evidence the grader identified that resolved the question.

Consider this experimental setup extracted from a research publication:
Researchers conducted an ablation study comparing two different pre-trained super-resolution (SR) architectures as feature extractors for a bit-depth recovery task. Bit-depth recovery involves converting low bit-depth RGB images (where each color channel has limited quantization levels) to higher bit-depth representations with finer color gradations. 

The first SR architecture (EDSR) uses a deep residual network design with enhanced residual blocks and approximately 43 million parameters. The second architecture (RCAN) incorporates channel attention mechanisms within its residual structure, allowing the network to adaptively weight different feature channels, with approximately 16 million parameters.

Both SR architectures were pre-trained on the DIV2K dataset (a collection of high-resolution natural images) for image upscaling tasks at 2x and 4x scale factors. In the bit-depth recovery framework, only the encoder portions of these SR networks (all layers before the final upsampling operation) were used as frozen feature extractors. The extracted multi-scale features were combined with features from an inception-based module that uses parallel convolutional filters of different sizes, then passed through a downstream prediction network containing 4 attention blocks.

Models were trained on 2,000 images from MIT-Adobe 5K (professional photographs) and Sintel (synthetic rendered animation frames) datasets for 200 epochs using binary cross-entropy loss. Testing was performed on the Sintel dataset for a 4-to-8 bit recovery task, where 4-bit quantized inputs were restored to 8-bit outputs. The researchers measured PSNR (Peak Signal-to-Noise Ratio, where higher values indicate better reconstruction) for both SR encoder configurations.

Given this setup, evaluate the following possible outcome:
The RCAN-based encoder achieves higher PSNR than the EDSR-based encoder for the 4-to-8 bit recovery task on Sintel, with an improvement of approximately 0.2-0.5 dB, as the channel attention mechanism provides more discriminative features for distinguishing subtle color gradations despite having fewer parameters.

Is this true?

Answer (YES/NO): NO